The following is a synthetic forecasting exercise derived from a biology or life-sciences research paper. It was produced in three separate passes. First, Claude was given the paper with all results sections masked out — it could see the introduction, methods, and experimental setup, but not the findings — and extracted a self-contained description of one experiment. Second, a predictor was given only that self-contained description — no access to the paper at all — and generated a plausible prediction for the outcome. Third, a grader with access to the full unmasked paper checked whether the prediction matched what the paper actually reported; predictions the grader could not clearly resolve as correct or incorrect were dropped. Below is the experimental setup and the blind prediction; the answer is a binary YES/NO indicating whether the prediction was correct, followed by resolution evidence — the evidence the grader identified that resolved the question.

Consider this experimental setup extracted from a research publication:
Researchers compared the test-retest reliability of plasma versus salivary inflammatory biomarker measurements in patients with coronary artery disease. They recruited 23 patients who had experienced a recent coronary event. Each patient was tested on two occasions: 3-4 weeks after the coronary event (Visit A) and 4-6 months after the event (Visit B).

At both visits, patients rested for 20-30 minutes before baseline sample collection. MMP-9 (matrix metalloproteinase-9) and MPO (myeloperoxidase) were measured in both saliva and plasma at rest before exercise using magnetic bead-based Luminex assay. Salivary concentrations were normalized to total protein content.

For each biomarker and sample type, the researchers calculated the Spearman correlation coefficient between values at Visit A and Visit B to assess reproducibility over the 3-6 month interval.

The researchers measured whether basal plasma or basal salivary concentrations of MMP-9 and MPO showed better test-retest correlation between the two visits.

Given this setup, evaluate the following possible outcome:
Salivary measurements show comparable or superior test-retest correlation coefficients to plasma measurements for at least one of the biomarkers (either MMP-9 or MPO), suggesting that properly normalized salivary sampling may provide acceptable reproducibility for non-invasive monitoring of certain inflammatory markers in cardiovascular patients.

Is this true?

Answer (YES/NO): YES